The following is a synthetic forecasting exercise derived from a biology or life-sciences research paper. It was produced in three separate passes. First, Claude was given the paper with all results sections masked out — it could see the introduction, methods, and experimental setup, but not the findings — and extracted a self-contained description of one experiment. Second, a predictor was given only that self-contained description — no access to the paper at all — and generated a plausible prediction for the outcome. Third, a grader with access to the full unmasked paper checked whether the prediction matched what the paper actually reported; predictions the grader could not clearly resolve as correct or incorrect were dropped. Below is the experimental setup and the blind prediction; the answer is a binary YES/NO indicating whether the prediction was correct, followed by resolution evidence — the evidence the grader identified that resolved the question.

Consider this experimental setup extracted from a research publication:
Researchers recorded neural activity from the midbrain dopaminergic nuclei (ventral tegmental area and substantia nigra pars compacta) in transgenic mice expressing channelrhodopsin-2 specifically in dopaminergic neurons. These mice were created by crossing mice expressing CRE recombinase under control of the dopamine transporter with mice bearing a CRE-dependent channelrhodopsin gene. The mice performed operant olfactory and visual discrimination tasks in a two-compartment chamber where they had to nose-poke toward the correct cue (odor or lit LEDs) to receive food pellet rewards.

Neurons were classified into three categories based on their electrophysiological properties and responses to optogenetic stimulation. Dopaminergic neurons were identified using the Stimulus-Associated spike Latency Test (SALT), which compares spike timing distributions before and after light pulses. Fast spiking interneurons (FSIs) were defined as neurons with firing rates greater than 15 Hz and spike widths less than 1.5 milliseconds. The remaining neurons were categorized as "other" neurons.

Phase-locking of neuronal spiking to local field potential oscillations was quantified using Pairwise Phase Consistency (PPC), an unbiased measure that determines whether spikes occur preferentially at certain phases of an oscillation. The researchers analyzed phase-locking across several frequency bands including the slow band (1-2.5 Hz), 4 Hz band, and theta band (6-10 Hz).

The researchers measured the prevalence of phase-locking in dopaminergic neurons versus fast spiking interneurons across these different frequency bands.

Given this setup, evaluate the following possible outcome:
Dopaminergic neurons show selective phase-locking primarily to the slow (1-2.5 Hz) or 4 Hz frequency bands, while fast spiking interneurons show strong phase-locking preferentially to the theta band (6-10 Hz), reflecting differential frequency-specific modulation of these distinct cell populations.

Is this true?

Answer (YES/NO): NO